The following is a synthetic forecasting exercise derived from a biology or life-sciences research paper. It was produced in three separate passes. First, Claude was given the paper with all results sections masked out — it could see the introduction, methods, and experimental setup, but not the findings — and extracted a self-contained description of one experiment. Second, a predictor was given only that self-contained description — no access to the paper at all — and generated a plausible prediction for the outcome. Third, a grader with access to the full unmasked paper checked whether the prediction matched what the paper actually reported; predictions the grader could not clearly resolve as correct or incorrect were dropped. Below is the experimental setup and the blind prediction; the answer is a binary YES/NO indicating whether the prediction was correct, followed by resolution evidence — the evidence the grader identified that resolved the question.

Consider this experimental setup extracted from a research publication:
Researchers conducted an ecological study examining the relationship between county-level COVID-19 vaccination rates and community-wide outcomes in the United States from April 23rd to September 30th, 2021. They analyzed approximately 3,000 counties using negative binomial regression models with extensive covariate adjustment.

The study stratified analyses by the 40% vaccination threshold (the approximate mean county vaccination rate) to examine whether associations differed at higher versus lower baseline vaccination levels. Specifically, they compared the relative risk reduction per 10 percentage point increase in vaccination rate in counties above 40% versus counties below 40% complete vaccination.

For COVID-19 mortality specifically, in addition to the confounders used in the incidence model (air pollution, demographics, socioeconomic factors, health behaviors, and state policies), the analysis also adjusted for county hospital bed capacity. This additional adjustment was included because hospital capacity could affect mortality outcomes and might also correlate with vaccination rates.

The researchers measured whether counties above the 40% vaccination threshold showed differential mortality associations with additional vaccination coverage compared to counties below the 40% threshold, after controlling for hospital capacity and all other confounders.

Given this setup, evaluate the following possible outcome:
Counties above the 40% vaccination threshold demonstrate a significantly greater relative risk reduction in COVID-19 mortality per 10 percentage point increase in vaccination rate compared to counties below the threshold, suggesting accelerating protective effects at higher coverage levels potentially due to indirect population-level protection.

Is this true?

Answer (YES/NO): YES